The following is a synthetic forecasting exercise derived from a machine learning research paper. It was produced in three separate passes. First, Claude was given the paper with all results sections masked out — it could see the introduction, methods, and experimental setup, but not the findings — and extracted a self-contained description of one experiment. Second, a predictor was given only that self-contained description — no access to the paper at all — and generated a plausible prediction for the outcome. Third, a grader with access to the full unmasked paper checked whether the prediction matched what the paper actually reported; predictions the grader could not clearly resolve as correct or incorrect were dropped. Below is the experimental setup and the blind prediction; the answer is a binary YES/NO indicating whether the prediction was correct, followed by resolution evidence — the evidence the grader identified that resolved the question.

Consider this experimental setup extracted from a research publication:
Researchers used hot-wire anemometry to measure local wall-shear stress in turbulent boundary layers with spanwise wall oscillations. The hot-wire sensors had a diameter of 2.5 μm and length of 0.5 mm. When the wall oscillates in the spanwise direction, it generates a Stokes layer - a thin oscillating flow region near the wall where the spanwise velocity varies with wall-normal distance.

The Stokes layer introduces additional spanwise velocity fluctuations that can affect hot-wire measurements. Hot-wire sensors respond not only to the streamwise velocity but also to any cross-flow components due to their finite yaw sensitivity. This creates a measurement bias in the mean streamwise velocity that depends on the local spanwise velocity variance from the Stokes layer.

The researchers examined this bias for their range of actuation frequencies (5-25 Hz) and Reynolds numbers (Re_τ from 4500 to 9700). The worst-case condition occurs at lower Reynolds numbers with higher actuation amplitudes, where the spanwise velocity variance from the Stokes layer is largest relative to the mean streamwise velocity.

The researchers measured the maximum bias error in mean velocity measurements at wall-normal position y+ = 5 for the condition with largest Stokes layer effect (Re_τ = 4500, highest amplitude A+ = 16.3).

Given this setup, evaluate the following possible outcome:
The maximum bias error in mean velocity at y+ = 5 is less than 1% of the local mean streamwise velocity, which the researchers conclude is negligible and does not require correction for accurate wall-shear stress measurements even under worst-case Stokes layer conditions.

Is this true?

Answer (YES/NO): NO